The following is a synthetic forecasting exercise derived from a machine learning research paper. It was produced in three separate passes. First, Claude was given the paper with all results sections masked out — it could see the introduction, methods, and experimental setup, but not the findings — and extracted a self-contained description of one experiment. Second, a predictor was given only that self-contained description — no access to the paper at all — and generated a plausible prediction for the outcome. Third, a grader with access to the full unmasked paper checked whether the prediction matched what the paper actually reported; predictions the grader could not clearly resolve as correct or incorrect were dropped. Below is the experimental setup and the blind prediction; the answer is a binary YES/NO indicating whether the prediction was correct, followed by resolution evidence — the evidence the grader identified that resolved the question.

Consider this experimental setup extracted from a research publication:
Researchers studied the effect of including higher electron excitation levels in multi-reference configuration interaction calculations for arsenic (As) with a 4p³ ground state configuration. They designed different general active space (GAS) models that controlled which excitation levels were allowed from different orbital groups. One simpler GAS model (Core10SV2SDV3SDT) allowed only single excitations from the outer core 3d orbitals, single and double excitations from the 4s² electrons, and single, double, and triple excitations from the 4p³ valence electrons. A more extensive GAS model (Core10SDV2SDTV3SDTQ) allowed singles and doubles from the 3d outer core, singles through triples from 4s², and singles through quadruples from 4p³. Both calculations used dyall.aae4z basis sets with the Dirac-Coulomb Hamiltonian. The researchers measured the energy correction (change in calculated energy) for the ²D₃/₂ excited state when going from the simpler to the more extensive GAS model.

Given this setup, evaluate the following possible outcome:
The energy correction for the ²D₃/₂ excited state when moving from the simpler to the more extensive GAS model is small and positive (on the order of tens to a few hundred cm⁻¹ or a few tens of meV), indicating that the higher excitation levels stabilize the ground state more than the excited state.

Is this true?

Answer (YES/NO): NO